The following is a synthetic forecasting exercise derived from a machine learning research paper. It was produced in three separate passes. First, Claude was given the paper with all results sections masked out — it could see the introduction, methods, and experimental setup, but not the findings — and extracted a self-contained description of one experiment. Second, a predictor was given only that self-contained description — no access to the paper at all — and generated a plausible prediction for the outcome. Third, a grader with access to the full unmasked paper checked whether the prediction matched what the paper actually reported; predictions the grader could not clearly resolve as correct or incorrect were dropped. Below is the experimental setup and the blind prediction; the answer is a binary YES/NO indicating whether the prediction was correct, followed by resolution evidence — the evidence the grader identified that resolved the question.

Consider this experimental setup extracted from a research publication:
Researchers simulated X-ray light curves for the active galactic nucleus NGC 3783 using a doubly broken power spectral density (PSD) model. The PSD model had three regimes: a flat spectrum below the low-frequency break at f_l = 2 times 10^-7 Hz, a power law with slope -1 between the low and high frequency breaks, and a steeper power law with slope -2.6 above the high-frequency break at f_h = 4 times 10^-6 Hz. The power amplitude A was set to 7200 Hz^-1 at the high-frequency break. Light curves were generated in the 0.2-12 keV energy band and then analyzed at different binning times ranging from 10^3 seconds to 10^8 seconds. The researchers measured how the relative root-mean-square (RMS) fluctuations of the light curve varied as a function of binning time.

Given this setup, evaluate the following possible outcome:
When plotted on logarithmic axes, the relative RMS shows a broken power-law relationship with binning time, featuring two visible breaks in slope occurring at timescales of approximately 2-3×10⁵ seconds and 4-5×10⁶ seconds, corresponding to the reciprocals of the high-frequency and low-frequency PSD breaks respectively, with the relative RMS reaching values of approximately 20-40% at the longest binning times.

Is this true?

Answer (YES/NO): NO